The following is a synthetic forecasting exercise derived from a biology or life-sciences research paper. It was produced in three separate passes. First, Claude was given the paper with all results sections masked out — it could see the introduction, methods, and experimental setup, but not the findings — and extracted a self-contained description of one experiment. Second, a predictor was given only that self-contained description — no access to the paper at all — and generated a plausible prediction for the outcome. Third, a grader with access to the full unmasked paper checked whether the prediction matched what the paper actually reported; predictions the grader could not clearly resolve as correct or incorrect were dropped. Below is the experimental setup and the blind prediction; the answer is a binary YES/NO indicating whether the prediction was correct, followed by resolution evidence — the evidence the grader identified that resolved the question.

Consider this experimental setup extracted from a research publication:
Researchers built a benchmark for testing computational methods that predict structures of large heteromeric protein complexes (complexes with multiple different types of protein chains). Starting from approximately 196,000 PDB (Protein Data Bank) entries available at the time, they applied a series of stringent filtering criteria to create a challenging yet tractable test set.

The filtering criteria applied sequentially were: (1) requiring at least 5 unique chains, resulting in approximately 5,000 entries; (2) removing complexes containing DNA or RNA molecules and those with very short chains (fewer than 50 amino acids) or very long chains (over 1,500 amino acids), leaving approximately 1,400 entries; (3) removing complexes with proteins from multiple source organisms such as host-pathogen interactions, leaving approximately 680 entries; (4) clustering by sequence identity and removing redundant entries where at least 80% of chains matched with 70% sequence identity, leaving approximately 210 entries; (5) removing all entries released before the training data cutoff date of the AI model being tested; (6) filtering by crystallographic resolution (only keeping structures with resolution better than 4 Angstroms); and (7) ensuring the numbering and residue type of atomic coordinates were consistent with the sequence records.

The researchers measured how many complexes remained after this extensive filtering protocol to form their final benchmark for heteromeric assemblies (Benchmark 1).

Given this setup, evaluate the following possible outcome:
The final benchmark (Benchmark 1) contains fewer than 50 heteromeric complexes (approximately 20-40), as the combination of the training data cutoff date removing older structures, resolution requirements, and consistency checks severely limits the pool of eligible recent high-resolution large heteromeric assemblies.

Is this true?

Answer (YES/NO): YES